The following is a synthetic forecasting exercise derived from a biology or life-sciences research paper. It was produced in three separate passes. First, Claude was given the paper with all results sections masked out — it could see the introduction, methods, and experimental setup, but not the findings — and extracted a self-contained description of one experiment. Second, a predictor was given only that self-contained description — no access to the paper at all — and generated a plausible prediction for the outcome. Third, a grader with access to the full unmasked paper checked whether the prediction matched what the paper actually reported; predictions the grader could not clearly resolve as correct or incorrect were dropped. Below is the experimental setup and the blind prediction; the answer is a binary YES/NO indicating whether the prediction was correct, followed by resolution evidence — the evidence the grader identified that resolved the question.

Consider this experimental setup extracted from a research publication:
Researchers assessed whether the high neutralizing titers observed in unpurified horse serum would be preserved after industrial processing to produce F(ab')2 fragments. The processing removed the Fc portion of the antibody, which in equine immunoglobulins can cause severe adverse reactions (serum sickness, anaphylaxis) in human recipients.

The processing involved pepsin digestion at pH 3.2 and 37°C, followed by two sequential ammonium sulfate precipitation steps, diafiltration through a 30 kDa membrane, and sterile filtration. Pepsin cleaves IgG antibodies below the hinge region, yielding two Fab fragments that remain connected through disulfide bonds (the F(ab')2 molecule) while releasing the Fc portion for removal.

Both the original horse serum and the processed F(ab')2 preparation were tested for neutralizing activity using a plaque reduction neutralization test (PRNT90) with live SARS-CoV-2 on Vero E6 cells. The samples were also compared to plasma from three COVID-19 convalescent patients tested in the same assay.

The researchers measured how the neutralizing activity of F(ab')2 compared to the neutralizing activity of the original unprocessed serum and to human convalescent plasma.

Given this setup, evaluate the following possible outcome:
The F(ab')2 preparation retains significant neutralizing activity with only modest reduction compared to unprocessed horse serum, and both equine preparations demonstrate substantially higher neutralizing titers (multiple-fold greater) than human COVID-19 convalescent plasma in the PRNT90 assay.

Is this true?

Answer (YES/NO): YES